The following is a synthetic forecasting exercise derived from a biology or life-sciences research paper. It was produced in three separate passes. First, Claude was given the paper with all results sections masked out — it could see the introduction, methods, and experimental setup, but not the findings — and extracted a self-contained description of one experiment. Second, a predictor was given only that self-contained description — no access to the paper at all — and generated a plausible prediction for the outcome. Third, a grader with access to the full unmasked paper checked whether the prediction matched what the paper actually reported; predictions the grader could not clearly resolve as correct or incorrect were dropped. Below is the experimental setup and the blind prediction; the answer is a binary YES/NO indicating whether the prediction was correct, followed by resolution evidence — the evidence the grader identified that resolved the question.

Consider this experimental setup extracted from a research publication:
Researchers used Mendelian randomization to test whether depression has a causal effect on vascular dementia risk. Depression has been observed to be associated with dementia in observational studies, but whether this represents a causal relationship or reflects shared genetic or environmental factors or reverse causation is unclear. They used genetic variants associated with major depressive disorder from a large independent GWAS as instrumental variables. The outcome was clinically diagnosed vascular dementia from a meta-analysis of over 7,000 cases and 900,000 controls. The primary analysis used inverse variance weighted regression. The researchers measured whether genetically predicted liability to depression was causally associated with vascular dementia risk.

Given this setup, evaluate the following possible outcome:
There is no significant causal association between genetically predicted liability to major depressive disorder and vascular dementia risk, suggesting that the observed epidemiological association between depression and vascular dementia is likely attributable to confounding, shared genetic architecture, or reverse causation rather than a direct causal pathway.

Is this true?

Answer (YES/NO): NO